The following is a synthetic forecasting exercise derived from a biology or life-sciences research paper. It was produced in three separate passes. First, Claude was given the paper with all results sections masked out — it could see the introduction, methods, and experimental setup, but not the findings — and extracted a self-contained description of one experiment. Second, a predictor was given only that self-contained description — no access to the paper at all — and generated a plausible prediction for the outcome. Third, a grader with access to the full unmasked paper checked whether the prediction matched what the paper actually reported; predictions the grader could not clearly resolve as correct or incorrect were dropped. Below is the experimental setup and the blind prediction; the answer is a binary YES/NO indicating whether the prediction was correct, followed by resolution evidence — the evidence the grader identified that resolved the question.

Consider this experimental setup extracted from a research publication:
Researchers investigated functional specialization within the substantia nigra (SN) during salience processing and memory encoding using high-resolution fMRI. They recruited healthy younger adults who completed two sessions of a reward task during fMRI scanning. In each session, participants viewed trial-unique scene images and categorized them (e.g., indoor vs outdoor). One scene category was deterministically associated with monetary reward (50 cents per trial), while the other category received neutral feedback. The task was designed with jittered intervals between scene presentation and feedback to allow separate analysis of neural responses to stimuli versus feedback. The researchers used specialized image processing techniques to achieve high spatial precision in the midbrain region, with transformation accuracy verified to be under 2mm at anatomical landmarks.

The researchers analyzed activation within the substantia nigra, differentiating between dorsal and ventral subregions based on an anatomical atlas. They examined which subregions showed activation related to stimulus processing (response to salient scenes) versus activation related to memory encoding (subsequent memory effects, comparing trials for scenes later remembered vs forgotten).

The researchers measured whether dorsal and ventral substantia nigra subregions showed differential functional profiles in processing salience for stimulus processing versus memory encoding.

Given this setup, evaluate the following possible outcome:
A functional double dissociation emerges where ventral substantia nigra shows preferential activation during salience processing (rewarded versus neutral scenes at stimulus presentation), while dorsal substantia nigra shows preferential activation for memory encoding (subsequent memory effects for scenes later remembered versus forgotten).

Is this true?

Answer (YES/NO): NO